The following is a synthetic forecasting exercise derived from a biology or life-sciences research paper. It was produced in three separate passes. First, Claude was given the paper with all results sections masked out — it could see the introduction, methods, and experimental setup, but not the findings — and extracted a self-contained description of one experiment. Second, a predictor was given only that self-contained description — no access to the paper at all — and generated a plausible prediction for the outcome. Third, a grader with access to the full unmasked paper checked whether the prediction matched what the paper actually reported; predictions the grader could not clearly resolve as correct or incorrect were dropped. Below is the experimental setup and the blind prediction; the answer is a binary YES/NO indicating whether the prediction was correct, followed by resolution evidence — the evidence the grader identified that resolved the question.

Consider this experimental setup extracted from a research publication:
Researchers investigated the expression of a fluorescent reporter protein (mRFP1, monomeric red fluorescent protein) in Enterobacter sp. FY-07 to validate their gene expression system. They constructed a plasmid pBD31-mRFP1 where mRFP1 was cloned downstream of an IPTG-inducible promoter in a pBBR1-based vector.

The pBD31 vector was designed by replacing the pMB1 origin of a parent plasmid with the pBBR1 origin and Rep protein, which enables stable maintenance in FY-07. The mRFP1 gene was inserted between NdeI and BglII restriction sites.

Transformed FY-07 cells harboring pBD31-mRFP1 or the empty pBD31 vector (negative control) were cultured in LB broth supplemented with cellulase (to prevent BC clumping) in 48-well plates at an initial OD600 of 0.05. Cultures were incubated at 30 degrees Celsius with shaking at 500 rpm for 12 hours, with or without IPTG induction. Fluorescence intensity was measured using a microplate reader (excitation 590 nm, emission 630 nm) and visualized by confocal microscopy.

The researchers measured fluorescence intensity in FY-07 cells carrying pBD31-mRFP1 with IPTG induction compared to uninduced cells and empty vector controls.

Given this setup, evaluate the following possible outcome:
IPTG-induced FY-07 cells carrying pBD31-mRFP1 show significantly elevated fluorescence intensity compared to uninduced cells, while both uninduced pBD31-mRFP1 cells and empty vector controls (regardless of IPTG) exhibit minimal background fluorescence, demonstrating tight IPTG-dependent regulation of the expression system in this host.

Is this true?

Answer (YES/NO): NO